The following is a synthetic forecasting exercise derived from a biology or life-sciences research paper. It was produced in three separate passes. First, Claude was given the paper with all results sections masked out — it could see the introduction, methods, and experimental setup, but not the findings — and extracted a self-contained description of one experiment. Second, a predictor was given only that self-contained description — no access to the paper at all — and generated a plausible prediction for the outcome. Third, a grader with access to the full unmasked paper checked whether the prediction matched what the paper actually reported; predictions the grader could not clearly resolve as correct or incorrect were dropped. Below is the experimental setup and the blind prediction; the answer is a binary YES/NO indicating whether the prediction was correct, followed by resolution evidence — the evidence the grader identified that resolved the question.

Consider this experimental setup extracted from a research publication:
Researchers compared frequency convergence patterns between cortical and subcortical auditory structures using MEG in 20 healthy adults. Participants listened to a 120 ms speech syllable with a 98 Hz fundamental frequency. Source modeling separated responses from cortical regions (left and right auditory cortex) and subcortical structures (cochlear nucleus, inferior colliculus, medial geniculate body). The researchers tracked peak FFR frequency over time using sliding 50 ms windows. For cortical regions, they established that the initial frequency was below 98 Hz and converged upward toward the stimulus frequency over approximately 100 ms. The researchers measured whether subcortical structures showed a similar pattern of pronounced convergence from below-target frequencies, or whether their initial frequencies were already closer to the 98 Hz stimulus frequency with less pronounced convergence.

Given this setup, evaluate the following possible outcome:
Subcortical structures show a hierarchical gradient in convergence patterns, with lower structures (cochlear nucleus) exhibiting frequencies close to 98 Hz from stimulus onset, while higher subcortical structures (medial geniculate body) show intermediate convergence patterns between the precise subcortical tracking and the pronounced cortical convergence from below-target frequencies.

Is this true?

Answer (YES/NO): NO